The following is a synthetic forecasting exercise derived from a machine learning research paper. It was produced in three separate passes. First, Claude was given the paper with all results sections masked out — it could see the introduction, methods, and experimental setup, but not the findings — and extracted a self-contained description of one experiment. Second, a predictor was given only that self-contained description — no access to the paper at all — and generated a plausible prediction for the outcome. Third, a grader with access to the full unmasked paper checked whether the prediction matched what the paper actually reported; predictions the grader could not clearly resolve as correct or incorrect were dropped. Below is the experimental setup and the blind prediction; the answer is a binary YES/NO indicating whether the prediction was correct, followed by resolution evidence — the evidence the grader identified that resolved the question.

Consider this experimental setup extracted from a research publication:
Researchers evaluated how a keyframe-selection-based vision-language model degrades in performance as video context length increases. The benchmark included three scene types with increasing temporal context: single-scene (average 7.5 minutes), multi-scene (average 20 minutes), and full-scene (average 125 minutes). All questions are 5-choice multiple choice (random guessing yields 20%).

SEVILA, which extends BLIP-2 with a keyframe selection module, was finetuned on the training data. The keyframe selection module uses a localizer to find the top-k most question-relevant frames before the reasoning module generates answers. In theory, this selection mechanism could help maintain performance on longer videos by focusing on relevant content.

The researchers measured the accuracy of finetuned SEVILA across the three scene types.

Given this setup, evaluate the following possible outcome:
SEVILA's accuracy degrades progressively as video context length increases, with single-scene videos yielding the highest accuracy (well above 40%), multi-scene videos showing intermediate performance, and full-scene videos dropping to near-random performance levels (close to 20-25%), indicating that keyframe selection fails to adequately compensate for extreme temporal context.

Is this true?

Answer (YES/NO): NO